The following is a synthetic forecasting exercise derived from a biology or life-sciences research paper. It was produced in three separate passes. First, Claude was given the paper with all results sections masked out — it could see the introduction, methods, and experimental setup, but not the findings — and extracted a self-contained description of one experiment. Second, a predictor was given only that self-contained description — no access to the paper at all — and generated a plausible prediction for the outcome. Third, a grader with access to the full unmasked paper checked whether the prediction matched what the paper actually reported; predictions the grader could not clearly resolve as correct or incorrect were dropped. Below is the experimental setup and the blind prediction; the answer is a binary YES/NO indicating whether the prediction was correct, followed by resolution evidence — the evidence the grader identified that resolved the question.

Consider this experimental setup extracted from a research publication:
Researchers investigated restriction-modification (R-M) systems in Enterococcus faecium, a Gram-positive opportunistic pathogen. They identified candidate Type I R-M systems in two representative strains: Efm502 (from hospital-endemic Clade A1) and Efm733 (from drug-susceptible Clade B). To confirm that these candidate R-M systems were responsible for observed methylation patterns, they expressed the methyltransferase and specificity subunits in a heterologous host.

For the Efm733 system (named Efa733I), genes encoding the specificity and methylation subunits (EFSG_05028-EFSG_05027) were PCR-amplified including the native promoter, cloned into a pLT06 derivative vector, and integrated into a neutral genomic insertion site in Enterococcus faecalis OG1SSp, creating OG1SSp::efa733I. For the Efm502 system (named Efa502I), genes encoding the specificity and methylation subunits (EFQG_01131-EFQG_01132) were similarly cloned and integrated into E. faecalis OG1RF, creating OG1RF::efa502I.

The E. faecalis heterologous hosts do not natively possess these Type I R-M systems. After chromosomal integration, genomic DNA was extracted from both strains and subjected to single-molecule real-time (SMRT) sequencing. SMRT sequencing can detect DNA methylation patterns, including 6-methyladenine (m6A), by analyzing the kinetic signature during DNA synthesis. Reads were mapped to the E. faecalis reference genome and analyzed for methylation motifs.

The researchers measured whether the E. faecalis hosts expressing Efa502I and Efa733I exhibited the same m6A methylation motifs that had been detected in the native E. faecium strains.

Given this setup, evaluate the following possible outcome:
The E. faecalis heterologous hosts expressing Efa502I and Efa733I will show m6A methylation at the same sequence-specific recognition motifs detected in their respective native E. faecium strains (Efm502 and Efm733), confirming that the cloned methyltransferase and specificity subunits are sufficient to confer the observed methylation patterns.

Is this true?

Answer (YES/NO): YES